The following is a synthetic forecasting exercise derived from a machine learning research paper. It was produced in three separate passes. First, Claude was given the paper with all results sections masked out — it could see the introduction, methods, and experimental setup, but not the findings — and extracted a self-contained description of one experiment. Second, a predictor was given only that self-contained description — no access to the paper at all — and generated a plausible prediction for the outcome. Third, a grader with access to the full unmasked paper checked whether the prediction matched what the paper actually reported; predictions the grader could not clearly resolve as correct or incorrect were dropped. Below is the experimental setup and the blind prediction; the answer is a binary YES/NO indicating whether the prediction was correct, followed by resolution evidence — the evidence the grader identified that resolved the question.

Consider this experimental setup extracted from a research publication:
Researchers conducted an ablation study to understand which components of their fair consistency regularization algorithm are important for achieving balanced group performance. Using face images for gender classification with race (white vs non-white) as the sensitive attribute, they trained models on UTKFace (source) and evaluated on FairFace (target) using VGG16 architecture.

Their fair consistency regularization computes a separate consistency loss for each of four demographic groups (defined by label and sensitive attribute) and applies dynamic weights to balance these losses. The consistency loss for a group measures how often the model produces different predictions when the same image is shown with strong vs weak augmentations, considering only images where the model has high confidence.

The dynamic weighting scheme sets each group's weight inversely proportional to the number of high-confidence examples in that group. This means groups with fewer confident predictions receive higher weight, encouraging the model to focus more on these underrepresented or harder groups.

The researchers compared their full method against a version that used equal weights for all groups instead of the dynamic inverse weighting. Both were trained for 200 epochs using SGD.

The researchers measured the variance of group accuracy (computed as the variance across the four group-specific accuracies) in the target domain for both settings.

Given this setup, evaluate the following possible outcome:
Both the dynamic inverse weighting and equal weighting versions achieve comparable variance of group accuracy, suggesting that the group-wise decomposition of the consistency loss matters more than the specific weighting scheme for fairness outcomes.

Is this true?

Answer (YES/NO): NO